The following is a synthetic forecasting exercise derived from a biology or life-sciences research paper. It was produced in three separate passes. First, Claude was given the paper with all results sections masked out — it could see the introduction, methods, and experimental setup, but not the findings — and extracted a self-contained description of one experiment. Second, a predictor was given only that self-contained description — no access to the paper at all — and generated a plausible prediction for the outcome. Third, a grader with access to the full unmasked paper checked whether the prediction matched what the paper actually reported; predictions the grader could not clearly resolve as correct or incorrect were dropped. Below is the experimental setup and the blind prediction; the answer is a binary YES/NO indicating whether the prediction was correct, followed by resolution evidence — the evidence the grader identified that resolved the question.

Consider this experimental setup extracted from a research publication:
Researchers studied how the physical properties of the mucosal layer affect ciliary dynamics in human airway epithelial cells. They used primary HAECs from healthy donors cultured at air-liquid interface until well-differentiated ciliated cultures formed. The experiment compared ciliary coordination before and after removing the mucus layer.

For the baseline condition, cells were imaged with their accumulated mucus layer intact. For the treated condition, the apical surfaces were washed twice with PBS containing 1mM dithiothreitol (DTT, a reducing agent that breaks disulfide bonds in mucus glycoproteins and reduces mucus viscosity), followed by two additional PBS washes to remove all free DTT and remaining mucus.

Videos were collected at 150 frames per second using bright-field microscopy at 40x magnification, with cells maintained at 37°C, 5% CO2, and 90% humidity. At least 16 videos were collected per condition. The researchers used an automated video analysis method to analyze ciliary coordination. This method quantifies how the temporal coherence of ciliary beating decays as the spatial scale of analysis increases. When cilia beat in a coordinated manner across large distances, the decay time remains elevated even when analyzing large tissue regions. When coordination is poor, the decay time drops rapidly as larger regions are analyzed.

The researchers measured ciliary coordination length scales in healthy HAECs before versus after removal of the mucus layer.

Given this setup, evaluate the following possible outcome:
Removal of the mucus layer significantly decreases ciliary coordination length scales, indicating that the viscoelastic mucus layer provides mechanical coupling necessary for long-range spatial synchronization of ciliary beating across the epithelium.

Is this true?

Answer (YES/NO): YES